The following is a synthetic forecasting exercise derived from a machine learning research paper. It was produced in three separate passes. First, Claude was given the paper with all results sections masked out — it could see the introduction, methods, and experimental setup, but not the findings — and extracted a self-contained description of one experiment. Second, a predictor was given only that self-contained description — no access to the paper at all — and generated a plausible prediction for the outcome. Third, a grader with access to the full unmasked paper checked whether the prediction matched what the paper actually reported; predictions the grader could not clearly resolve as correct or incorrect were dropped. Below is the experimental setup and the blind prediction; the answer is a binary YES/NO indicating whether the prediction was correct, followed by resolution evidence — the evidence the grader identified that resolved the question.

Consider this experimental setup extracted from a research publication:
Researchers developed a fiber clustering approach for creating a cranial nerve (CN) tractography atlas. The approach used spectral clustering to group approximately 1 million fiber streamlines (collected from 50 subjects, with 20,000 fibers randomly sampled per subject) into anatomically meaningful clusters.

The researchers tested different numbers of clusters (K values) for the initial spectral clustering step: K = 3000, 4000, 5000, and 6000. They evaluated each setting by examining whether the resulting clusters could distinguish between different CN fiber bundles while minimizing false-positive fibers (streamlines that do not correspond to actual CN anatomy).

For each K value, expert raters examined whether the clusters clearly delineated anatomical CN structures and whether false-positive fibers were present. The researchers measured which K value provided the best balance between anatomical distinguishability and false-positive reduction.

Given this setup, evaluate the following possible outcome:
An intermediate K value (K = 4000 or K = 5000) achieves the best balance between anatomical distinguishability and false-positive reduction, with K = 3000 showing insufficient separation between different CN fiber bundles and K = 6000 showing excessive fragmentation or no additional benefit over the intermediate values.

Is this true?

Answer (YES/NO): NO